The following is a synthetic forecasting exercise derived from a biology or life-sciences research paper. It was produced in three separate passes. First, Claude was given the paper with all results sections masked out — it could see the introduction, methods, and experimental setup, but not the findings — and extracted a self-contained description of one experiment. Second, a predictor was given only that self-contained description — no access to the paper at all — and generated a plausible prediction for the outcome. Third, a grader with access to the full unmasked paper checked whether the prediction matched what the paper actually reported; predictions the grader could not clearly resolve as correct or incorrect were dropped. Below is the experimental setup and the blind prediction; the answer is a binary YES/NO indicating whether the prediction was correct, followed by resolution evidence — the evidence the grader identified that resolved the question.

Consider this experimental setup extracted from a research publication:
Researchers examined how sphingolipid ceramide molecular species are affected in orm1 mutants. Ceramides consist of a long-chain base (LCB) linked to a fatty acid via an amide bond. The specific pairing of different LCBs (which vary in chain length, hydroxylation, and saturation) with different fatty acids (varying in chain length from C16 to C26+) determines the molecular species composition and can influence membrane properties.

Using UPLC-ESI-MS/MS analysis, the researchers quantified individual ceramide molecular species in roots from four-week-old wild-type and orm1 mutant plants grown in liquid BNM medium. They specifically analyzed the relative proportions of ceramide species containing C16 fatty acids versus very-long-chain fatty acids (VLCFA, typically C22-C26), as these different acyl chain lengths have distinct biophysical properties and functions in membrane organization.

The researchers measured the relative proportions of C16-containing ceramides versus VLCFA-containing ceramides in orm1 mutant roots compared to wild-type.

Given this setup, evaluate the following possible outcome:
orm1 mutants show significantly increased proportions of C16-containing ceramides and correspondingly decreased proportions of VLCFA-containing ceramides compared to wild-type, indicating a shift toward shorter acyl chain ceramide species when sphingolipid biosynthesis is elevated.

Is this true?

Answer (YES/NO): NO